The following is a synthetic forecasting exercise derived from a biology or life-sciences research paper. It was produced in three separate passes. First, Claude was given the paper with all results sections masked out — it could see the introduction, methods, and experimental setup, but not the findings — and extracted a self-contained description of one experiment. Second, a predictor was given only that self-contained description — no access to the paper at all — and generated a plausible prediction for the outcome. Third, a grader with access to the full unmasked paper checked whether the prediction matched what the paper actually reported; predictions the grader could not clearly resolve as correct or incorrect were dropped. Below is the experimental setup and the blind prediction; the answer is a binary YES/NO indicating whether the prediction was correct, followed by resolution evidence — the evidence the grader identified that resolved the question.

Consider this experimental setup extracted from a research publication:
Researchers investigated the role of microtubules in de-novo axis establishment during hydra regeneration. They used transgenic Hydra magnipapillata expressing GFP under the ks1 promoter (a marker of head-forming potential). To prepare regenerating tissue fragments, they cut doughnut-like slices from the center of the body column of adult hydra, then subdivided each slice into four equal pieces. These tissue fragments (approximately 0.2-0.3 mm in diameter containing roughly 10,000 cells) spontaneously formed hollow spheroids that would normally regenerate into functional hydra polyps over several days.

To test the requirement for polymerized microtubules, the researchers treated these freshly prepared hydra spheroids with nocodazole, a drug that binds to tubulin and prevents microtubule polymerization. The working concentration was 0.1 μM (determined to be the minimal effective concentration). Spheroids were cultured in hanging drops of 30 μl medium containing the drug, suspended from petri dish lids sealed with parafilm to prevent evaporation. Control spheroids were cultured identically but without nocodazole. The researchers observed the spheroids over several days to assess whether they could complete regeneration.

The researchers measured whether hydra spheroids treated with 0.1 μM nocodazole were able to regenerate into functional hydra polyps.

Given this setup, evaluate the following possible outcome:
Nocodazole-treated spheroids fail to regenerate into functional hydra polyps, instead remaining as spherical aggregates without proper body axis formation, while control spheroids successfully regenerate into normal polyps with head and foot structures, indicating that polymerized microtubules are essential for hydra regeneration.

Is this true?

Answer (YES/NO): NO